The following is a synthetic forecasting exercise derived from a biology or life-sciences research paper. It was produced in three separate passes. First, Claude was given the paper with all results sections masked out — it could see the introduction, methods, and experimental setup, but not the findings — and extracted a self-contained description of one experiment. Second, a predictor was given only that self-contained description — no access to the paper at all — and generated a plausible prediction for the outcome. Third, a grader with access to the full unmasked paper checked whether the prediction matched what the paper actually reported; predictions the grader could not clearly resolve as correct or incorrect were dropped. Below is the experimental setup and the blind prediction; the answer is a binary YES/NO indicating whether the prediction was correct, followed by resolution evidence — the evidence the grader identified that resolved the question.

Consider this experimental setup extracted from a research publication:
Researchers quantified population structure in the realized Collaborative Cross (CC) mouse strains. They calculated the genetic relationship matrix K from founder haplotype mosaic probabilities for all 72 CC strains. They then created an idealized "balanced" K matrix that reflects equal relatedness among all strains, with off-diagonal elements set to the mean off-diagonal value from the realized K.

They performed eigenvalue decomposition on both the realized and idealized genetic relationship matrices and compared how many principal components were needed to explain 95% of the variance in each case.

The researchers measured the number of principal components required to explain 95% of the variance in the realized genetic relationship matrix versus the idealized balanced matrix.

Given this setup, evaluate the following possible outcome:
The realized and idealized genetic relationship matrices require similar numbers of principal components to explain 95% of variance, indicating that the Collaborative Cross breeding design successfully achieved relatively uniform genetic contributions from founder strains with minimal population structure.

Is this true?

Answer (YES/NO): NO